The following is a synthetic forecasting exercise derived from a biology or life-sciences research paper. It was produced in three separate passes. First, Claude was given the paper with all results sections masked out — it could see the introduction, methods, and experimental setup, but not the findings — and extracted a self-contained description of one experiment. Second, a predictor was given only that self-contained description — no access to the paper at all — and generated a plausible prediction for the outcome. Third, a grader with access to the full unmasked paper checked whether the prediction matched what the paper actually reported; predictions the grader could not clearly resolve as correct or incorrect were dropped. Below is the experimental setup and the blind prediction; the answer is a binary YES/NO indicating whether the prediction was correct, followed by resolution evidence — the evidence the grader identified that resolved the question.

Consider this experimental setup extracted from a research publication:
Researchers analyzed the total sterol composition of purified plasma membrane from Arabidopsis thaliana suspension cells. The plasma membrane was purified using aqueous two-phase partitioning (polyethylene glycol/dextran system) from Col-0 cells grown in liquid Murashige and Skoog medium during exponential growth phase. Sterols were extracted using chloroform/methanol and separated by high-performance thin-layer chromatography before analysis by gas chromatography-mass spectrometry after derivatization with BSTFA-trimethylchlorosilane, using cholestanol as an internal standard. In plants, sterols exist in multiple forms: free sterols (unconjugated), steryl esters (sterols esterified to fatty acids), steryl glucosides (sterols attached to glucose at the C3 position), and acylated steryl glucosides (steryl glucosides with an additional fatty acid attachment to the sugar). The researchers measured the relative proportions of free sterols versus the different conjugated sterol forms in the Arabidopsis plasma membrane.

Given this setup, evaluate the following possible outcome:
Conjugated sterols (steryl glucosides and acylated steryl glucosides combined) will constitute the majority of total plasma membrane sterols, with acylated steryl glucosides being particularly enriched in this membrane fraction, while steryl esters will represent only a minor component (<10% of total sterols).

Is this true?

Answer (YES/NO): NO